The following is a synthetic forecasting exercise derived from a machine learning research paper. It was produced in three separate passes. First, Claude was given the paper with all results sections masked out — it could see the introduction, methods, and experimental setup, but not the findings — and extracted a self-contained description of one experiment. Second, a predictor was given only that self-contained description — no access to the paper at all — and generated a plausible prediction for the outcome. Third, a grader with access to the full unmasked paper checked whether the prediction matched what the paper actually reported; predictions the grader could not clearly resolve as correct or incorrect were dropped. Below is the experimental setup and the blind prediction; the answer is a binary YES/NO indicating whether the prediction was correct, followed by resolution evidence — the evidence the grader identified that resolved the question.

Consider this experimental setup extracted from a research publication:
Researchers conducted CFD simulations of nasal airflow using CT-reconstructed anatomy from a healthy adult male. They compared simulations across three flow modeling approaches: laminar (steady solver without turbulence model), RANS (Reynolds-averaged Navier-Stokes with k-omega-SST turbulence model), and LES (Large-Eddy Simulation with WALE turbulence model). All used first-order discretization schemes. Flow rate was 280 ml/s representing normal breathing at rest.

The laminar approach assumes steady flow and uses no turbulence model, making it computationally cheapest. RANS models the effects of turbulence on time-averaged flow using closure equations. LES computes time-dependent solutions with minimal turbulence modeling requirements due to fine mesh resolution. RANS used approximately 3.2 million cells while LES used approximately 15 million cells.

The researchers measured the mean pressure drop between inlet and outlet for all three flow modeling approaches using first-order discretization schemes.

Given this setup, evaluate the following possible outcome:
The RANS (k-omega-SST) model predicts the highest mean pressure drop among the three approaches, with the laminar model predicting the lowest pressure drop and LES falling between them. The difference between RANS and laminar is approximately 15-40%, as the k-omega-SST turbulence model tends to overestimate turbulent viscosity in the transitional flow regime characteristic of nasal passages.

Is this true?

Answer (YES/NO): NO